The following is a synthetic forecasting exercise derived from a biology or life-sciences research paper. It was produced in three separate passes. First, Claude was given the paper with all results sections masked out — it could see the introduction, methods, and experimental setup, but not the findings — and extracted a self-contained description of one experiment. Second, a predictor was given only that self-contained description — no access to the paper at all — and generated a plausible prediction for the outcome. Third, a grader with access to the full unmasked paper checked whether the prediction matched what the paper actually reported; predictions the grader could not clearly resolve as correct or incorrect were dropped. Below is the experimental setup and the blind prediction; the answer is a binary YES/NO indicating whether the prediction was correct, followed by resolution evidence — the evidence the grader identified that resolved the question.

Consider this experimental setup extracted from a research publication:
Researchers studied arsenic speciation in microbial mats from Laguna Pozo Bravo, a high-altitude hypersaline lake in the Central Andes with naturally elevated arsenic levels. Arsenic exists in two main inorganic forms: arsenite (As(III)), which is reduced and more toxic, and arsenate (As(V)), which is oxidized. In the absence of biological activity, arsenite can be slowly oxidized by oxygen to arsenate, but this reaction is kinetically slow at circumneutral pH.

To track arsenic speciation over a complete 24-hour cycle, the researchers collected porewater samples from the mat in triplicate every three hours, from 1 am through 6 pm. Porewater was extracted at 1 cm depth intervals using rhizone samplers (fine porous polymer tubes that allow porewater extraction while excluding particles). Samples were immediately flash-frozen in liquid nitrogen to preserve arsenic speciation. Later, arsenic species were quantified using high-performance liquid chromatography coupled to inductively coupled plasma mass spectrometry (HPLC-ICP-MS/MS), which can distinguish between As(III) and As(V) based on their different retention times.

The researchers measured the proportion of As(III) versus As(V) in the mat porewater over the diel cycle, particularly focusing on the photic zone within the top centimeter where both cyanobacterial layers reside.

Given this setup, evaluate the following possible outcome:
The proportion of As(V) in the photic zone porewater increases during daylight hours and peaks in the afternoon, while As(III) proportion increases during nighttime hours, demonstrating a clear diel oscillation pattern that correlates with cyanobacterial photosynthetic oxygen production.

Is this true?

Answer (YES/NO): NO